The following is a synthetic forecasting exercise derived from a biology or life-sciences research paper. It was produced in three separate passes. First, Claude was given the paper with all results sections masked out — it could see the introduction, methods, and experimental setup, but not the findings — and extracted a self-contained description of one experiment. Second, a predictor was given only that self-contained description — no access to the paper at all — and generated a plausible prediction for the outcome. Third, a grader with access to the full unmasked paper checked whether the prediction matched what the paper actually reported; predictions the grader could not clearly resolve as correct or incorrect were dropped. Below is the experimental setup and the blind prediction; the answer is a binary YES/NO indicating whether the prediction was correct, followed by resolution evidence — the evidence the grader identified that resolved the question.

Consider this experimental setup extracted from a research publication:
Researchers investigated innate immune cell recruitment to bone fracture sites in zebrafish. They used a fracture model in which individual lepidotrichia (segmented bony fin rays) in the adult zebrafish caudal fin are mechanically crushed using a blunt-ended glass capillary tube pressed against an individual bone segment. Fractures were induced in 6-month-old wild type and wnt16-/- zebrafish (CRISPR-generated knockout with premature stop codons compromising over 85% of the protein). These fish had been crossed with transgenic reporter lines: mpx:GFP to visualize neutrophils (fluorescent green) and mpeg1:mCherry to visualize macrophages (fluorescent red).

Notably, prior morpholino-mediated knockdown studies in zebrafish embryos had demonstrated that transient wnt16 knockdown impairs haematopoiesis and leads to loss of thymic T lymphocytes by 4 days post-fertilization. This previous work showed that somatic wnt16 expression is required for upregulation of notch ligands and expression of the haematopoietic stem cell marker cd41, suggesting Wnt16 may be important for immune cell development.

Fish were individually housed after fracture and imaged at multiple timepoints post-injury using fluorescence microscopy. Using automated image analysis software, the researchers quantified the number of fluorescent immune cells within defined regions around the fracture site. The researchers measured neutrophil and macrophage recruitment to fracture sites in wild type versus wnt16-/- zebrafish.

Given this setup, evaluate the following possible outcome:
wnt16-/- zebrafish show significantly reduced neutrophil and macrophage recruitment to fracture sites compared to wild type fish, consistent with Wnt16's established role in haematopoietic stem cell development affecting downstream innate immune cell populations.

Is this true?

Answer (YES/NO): NO